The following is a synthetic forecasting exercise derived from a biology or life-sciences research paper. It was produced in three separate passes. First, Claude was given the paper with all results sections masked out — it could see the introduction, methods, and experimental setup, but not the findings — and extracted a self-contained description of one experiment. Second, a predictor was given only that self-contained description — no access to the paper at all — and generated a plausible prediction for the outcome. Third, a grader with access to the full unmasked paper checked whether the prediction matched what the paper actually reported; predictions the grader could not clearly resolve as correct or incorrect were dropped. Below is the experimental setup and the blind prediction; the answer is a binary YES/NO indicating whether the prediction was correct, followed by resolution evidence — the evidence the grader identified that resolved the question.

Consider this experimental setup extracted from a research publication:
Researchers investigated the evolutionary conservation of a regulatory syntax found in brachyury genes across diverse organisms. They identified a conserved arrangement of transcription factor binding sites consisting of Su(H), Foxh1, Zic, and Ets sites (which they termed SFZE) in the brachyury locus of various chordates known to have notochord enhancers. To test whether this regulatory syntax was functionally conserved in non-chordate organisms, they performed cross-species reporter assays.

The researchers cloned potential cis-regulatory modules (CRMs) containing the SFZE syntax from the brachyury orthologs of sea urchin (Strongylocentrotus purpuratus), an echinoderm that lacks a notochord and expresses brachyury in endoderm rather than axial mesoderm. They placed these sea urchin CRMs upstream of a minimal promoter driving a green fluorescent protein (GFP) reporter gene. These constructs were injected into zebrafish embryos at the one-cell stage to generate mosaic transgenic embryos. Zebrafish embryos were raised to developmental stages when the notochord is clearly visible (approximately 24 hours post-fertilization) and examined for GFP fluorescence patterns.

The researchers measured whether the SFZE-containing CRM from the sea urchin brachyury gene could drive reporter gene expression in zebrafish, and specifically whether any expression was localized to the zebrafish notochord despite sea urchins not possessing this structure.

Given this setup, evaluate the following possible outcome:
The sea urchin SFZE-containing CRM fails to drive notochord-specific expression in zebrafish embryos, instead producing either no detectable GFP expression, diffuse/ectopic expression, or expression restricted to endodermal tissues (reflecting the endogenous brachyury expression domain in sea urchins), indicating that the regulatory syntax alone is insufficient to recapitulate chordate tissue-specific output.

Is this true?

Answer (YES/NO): NO